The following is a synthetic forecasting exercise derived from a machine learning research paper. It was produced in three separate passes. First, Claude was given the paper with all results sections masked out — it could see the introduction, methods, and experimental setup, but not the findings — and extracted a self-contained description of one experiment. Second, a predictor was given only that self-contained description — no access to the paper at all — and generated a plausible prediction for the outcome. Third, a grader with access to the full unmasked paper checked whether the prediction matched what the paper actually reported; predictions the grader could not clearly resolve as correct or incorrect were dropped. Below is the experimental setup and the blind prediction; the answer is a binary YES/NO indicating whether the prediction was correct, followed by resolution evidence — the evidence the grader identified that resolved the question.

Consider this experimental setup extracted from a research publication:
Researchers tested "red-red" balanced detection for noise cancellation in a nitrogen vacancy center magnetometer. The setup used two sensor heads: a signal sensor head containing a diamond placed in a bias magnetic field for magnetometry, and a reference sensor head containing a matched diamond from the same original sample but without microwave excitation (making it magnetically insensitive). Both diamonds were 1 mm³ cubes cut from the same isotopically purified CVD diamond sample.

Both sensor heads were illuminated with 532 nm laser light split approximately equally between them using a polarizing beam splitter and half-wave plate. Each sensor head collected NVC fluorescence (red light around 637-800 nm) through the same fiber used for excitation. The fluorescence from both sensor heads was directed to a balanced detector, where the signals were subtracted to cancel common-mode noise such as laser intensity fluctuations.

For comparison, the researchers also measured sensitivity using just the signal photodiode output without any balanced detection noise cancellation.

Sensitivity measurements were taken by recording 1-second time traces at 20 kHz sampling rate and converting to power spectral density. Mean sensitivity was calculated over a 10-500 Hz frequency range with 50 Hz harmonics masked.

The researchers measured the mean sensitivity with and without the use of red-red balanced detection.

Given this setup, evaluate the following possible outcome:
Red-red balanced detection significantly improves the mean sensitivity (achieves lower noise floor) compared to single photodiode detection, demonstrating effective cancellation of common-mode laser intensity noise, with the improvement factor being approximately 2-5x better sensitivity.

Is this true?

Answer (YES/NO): NO